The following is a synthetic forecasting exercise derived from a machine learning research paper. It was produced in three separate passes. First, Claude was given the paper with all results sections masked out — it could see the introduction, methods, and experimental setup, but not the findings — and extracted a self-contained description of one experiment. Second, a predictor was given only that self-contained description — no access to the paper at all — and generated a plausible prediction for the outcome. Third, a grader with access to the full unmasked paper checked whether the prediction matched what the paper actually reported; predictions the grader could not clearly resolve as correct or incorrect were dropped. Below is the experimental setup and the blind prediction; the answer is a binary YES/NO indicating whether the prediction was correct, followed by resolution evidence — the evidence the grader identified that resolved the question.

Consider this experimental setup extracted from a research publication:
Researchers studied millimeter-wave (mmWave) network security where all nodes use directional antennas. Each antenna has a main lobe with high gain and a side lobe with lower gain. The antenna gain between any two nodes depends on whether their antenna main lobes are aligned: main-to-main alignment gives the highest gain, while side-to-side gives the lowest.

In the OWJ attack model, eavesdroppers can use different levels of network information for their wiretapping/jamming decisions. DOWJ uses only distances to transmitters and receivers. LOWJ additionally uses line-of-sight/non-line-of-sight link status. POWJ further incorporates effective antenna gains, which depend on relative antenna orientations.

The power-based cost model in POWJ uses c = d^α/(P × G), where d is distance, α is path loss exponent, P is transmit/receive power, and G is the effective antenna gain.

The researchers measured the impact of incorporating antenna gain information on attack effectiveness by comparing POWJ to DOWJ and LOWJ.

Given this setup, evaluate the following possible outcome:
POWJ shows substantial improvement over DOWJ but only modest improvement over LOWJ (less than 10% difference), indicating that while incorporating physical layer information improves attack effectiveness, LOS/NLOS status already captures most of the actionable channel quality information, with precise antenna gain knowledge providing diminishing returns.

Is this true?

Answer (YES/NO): NO